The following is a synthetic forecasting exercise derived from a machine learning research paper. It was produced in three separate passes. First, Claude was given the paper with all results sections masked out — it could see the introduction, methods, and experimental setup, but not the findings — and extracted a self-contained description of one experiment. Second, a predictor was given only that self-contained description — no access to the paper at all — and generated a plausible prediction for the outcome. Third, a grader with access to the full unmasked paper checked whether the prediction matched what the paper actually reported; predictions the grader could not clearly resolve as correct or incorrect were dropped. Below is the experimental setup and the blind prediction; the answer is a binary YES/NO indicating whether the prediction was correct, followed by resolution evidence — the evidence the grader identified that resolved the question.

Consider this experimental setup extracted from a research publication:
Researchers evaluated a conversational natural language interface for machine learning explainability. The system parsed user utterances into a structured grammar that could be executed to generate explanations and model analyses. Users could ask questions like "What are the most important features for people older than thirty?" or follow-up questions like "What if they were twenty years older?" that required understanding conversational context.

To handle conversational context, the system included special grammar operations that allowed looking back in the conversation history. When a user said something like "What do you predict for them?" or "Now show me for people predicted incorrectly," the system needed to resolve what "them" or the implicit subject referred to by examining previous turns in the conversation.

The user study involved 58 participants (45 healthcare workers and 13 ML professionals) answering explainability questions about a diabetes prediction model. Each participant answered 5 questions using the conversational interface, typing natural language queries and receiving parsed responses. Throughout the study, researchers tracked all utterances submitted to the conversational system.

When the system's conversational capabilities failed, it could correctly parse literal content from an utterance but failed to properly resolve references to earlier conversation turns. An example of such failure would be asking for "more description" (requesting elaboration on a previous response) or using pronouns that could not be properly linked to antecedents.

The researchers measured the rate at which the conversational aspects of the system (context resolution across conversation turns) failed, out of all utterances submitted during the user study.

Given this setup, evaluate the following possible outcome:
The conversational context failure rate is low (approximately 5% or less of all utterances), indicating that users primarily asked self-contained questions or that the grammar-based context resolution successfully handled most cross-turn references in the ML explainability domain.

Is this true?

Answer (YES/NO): YES